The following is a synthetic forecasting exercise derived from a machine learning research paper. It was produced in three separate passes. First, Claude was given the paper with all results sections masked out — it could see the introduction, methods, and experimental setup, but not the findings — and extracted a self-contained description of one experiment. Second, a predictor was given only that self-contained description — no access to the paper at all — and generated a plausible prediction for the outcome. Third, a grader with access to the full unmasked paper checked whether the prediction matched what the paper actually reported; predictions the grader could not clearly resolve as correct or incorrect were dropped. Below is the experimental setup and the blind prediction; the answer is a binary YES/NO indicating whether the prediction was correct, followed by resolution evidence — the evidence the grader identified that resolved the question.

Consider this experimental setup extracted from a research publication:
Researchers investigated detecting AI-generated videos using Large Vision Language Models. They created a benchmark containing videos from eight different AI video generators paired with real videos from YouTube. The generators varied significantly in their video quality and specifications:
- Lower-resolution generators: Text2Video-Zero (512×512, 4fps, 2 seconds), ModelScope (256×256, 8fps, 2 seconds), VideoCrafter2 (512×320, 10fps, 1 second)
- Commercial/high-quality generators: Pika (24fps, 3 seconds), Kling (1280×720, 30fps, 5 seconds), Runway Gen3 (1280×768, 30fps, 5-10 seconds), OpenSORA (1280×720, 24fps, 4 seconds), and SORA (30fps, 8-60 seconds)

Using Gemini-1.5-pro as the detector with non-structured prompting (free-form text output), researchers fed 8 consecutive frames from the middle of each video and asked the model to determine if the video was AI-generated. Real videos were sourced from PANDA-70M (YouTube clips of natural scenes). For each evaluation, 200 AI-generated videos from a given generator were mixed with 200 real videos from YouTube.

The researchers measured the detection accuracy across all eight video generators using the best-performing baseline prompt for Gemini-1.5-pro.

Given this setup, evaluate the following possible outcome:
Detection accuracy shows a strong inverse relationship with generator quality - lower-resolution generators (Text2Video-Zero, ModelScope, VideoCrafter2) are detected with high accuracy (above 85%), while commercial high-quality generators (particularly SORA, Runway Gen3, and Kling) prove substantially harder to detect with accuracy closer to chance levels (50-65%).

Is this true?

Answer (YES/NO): NO